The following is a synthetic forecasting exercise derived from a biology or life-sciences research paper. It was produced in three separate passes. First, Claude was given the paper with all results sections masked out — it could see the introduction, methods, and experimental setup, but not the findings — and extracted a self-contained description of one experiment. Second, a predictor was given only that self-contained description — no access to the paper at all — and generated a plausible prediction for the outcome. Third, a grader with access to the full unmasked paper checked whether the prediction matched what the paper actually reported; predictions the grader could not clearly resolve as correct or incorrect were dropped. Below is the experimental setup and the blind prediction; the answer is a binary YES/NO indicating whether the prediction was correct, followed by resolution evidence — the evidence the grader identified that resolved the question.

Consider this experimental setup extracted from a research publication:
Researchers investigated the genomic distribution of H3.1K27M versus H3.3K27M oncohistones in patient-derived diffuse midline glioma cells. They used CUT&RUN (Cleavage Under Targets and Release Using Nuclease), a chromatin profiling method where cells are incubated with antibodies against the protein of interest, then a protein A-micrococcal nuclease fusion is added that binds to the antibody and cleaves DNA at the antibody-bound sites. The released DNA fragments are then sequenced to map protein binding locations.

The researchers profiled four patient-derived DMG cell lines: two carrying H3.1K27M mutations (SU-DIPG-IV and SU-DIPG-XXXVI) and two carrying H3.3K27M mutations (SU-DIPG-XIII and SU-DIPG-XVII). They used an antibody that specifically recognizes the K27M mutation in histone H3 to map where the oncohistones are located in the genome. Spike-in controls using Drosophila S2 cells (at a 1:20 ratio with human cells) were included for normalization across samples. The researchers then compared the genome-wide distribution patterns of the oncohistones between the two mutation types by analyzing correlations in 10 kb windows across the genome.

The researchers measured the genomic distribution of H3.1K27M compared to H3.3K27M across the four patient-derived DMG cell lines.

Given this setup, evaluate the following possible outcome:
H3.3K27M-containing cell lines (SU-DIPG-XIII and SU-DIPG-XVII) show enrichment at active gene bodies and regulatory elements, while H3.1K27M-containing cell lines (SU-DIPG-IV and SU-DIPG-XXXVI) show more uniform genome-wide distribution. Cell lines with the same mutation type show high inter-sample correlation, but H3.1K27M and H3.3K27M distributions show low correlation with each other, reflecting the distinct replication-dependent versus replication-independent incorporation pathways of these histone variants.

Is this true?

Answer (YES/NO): YES